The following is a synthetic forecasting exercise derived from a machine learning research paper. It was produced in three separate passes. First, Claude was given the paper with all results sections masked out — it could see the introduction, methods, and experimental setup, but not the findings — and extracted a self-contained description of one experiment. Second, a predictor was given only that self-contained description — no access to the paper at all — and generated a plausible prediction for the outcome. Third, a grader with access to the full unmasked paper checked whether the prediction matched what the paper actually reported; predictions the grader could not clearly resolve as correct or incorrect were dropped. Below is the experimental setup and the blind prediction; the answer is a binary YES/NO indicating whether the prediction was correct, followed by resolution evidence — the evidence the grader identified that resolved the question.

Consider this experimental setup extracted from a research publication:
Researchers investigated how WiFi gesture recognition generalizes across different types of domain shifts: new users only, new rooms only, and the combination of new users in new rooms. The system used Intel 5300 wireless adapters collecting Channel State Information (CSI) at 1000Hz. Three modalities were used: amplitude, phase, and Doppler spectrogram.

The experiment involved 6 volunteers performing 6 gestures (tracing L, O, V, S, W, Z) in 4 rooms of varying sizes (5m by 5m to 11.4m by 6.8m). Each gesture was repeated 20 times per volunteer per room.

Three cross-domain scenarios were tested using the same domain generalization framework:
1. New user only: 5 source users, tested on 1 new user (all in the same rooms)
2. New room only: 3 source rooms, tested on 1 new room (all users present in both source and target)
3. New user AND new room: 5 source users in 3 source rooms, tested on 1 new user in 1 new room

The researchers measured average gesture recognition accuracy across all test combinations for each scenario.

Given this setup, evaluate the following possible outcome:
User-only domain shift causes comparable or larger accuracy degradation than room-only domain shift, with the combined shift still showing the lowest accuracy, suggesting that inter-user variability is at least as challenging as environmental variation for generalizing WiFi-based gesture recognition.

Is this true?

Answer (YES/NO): NO